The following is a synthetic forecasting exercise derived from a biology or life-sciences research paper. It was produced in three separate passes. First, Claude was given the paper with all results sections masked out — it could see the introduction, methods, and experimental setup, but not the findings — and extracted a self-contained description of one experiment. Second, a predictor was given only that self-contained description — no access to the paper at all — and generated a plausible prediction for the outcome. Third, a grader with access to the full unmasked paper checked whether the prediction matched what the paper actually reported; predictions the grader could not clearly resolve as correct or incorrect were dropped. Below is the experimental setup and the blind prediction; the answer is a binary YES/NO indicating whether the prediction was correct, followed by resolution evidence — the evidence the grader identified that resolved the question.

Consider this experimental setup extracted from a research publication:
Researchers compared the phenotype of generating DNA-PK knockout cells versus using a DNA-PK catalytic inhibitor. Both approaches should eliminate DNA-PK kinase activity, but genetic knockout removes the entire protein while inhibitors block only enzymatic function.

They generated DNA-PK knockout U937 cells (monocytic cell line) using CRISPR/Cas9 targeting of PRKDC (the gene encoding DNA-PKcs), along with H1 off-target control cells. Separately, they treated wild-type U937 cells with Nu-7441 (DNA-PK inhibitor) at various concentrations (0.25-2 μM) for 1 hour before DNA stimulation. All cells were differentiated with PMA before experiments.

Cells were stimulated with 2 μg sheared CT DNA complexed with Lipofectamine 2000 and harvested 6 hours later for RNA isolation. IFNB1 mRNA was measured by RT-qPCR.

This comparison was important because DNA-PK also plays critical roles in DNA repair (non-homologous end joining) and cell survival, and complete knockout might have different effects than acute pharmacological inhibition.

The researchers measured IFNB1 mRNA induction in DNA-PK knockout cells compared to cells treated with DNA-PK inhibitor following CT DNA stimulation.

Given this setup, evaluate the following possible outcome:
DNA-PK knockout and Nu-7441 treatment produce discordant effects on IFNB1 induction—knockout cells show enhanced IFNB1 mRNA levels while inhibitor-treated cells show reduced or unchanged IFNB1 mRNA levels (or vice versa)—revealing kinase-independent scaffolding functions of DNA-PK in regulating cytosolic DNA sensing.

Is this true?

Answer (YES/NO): NO